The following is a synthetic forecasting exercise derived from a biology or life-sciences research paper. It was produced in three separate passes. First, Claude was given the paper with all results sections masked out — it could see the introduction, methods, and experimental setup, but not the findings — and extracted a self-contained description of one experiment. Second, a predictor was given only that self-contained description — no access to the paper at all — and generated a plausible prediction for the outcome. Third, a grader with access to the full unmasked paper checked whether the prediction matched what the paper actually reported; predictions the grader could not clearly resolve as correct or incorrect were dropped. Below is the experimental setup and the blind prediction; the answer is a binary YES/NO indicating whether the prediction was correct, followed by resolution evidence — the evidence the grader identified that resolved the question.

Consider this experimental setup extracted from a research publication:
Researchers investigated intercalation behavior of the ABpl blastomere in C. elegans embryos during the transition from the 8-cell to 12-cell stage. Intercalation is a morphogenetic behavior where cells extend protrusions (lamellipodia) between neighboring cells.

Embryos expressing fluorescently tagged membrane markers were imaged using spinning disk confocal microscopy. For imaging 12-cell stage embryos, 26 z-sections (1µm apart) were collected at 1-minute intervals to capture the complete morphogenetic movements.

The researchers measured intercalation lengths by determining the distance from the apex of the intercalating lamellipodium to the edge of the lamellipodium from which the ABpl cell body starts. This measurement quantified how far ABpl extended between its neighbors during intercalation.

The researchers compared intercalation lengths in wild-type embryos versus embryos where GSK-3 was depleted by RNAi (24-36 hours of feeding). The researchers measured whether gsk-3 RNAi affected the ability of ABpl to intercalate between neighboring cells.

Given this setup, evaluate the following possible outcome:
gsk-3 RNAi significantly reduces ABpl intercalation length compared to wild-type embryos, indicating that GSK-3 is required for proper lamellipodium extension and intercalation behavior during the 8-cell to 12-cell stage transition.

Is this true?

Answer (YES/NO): YES